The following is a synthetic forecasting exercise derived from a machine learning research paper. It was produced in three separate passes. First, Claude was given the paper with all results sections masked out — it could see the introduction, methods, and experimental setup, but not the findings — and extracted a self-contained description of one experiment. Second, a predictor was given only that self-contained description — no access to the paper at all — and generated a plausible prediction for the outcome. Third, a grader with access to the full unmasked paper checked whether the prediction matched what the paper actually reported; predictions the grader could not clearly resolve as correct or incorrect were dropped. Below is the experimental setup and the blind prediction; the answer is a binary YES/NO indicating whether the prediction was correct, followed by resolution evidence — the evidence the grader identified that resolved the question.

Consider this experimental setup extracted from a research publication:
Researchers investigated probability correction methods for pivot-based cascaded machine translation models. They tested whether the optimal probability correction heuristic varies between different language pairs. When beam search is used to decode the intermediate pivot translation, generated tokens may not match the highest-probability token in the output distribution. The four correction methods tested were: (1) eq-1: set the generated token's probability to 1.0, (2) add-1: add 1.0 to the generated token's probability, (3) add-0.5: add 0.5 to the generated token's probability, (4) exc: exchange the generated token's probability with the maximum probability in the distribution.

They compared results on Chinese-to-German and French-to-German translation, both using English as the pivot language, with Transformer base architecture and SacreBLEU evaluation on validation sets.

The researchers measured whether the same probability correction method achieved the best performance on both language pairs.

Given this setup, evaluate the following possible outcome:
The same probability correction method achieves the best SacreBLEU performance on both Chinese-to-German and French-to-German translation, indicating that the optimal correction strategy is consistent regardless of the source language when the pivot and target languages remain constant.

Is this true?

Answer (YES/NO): NO